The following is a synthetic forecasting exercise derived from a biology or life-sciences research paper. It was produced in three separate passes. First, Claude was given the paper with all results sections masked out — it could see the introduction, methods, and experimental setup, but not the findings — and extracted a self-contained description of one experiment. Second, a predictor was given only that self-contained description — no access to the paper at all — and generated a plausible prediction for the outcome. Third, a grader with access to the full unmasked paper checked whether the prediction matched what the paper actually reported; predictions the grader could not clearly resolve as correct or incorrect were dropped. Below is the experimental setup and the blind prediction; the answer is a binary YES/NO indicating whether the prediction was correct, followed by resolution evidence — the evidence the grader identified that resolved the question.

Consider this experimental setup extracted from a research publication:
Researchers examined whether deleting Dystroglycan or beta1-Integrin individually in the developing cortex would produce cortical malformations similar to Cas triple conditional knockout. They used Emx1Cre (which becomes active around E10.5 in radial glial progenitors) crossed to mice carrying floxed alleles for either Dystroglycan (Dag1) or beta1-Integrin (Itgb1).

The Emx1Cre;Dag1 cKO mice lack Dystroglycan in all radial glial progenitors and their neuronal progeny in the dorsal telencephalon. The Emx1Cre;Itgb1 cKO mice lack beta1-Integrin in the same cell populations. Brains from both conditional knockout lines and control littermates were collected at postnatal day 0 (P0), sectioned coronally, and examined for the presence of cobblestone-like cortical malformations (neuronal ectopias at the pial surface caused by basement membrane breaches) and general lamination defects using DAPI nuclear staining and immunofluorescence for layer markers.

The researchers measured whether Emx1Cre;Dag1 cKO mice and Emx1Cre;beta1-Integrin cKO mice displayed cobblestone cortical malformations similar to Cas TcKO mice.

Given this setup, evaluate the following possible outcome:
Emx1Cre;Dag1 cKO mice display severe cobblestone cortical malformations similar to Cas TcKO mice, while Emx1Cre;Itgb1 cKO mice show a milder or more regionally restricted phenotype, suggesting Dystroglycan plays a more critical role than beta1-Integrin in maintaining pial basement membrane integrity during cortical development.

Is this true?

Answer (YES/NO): NO